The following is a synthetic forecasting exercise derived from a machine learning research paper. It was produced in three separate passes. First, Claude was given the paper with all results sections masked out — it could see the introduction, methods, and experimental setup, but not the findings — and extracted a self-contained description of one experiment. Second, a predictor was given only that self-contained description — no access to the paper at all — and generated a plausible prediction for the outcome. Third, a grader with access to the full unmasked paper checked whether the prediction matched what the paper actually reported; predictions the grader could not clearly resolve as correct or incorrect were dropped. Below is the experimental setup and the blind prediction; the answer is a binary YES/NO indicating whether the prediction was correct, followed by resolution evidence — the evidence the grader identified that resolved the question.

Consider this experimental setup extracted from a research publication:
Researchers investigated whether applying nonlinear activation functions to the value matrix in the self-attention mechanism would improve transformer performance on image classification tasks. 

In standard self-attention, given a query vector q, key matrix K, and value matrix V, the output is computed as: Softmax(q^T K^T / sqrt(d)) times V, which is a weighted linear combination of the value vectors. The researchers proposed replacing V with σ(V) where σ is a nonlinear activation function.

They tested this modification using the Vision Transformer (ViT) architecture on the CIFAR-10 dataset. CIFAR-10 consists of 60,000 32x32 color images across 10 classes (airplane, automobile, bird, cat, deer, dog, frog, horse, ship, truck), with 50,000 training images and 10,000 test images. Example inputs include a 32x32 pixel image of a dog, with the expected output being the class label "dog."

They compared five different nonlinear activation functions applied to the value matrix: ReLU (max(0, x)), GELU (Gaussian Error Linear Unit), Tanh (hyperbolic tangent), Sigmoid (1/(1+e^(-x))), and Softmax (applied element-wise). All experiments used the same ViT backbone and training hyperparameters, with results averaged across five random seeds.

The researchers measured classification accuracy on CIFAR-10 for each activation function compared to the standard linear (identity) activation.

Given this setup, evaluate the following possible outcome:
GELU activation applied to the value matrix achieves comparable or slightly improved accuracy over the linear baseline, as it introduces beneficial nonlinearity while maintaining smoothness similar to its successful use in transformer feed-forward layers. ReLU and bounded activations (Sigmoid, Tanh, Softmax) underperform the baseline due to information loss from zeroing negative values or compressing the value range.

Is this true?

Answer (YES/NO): NO